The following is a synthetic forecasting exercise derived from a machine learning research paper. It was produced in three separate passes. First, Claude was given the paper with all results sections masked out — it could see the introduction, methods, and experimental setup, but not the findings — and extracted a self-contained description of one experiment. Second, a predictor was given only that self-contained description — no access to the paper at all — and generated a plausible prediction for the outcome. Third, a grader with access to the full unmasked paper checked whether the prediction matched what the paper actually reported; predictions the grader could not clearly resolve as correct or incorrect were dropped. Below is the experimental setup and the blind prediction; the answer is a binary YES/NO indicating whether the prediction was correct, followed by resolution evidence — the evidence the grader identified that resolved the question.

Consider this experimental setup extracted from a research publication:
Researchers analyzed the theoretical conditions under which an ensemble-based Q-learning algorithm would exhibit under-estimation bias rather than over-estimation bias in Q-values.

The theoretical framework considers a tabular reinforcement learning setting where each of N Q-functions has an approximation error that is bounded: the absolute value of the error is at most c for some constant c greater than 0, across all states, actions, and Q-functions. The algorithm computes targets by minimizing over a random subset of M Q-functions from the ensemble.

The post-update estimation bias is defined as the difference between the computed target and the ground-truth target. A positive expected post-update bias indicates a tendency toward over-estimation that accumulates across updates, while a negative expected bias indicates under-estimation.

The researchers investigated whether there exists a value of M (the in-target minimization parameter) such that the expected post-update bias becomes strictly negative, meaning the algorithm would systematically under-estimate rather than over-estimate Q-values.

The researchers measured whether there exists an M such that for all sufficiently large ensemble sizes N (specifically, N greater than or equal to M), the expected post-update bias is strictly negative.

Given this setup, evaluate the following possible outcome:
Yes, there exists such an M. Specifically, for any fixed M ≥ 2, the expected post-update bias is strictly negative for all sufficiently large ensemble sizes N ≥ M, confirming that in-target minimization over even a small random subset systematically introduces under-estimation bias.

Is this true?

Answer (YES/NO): NO